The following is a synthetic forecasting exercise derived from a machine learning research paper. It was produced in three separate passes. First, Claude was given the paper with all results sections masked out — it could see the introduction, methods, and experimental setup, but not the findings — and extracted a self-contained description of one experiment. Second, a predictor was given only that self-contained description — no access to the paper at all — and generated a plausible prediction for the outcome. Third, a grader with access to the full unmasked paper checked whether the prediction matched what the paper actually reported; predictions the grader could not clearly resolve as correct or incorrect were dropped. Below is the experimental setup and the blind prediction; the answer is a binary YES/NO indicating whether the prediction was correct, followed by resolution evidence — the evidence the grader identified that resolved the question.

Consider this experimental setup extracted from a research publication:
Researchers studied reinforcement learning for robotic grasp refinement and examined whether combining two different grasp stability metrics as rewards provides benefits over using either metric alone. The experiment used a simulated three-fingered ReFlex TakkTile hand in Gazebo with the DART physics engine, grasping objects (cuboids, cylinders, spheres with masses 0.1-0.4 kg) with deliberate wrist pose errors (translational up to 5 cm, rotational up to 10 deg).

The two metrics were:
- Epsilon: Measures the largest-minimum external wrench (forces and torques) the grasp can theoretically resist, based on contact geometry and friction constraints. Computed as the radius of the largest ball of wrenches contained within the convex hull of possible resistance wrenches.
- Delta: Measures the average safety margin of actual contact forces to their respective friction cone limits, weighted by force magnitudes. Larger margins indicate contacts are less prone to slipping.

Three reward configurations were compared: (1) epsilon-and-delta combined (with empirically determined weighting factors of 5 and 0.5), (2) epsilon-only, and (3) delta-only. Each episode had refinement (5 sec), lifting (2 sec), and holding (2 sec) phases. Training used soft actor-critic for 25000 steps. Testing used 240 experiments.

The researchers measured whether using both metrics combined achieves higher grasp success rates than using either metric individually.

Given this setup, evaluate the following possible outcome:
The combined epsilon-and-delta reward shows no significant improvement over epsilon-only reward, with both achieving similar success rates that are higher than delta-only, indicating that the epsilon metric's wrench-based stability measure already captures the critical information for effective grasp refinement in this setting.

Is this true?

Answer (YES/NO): NO